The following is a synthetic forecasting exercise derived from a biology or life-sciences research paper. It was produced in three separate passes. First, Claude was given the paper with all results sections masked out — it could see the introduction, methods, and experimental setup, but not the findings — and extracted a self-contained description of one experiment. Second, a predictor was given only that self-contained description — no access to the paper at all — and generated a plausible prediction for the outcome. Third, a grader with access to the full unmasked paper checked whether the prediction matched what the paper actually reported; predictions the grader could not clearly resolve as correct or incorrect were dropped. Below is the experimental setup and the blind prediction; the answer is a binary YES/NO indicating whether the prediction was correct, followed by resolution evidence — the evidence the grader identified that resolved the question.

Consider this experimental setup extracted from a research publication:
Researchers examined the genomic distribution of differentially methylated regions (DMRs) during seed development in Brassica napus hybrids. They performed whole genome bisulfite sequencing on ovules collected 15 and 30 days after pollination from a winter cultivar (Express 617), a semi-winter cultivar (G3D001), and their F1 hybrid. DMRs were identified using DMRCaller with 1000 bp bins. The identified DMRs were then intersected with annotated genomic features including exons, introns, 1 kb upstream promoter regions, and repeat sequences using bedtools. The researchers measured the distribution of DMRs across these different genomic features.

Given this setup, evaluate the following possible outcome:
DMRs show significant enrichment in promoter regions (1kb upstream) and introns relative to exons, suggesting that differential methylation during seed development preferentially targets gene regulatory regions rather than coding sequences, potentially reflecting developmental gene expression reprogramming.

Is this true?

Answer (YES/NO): NO